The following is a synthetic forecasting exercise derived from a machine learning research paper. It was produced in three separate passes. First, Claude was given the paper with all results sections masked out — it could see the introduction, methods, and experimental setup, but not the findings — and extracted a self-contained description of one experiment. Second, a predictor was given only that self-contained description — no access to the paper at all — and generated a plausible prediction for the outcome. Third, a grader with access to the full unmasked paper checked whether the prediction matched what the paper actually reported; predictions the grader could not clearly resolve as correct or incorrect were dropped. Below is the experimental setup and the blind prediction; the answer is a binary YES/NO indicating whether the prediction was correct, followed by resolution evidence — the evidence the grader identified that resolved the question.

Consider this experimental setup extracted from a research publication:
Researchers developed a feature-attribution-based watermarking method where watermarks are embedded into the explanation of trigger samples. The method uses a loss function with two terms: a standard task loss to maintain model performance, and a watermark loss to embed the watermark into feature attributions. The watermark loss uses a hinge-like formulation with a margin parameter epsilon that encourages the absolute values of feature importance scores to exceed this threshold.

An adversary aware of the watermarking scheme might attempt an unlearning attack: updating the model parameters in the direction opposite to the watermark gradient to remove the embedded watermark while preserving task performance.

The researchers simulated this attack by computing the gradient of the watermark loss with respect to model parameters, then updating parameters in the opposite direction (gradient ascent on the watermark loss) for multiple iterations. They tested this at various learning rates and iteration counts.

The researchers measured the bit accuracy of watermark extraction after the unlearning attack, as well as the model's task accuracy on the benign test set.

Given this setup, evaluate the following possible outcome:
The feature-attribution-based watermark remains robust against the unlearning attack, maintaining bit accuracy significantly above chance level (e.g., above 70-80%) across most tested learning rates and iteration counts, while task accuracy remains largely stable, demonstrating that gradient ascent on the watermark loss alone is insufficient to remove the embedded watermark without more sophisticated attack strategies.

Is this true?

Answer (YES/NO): YES